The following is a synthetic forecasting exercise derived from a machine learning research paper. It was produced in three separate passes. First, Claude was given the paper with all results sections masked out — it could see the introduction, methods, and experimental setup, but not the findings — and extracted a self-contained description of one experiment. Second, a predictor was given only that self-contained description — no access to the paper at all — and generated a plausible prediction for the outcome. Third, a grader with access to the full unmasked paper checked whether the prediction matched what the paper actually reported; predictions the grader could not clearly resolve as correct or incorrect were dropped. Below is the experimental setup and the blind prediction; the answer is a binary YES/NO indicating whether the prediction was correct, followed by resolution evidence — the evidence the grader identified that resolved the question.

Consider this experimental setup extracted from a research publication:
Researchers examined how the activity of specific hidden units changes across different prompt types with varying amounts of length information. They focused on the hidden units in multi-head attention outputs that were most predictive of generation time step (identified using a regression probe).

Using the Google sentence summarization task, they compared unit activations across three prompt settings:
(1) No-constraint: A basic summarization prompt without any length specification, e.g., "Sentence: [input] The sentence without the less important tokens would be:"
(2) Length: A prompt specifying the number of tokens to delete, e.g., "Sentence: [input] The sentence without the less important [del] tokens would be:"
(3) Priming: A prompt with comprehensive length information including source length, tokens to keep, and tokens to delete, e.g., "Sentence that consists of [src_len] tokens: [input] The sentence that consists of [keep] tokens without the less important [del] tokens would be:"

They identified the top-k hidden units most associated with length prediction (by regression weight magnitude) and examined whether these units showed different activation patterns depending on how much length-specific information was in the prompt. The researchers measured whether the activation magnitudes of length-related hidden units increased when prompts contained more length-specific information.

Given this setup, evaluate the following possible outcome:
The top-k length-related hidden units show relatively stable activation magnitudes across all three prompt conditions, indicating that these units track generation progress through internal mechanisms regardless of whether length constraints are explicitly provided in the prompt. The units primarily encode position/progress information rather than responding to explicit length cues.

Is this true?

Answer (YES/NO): NO